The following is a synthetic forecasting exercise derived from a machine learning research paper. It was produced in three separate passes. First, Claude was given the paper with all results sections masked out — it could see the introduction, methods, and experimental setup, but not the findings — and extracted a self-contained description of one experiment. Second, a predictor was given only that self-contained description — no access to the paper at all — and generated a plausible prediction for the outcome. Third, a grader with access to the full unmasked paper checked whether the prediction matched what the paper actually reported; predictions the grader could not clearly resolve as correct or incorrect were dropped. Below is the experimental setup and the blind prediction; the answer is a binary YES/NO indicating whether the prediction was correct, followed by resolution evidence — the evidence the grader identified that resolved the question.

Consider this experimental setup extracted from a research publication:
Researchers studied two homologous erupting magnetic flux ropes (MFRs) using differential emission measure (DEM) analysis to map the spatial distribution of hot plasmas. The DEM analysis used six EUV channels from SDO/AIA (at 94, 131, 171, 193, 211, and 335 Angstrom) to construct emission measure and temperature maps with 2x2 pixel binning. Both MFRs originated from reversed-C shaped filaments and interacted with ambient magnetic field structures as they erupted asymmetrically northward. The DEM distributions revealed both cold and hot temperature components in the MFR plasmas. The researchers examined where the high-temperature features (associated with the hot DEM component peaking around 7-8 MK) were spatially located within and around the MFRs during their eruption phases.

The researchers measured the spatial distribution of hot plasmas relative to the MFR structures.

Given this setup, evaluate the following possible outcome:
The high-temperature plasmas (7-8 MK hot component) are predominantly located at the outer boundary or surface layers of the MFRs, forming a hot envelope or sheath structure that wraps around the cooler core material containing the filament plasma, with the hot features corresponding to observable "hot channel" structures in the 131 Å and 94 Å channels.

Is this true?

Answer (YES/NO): NO